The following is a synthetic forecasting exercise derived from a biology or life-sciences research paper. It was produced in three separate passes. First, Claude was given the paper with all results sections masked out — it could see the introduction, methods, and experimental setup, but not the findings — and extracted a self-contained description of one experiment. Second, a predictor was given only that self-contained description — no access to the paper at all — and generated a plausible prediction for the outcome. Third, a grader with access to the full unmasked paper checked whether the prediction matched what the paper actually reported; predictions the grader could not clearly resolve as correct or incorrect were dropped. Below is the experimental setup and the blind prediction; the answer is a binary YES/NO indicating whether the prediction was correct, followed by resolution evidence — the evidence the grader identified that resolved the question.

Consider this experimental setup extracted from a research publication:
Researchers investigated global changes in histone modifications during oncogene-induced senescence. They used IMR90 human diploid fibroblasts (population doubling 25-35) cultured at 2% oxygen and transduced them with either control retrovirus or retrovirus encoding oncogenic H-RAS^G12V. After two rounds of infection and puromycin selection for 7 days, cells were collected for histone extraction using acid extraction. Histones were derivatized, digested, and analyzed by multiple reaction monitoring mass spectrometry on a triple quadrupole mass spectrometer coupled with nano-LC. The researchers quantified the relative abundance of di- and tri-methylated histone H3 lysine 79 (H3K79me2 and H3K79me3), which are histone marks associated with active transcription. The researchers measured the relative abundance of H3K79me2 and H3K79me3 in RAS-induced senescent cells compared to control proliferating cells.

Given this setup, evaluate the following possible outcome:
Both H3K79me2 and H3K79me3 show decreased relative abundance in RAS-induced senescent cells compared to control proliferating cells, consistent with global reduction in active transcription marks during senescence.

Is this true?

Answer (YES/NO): NO